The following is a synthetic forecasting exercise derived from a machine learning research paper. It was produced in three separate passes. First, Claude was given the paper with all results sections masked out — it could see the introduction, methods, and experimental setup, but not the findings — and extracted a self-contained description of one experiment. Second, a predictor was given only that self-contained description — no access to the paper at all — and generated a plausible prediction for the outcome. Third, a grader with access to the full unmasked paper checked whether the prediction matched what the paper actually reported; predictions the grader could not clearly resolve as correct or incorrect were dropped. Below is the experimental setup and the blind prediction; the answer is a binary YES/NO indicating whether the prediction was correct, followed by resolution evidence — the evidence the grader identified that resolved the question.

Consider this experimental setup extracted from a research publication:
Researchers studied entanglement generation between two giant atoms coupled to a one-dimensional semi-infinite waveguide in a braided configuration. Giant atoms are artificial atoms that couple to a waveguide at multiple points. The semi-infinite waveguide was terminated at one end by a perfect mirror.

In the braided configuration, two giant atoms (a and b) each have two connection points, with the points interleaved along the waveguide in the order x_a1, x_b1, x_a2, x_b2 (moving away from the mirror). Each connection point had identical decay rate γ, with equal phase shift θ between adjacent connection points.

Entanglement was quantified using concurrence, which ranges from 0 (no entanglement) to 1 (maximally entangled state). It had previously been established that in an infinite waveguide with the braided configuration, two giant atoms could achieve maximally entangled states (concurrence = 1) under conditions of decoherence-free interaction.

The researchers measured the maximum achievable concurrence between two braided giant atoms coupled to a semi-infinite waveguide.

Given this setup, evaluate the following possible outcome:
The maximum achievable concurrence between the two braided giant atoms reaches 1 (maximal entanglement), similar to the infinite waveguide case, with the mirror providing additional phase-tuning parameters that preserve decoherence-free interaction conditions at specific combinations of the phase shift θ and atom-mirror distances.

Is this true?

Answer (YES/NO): YES